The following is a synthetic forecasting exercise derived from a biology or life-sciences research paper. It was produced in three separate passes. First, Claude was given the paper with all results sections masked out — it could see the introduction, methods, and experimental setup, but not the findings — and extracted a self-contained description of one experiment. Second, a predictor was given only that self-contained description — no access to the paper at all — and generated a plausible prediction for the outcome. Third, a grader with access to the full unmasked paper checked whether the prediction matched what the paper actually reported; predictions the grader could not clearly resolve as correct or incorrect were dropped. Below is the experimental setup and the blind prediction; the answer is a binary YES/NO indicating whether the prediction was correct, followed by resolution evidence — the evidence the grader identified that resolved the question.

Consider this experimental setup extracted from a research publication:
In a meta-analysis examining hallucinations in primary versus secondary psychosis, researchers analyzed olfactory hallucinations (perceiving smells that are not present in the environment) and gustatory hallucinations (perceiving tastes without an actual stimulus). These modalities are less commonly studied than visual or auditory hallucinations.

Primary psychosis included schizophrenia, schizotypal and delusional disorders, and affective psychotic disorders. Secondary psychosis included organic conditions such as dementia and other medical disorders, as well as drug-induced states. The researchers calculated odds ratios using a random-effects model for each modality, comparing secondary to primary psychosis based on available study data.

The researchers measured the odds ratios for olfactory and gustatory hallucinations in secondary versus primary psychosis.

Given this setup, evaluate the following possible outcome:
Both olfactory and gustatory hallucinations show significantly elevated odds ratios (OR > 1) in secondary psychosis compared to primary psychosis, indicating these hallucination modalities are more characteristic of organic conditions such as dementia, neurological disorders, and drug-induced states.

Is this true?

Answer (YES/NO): NO